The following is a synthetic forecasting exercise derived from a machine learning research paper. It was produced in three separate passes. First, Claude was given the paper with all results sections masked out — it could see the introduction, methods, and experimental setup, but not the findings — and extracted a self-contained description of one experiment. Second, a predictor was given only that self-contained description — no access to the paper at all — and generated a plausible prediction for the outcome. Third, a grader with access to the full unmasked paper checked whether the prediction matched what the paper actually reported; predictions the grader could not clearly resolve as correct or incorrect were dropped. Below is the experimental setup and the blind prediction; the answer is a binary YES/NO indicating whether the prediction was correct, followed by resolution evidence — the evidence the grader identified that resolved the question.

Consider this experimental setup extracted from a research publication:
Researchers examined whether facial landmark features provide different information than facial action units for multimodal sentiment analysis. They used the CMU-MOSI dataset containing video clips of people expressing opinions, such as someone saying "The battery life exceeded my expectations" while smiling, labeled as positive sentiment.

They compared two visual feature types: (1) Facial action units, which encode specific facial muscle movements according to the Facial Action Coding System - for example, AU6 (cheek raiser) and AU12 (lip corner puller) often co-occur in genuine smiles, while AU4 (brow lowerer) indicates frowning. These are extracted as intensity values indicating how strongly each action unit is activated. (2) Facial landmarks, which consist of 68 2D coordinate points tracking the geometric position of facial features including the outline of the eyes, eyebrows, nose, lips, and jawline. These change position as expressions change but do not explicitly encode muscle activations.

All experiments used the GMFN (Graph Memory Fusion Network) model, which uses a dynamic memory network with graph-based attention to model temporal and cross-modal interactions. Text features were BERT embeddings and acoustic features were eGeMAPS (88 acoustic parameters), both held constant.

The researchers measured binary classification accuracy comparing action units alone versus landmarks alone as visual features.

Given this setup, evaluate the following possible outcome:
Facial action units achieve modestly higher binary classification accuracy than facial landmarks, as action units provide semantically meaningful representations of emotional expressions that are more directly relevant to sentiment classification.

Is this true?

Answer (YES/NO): NO